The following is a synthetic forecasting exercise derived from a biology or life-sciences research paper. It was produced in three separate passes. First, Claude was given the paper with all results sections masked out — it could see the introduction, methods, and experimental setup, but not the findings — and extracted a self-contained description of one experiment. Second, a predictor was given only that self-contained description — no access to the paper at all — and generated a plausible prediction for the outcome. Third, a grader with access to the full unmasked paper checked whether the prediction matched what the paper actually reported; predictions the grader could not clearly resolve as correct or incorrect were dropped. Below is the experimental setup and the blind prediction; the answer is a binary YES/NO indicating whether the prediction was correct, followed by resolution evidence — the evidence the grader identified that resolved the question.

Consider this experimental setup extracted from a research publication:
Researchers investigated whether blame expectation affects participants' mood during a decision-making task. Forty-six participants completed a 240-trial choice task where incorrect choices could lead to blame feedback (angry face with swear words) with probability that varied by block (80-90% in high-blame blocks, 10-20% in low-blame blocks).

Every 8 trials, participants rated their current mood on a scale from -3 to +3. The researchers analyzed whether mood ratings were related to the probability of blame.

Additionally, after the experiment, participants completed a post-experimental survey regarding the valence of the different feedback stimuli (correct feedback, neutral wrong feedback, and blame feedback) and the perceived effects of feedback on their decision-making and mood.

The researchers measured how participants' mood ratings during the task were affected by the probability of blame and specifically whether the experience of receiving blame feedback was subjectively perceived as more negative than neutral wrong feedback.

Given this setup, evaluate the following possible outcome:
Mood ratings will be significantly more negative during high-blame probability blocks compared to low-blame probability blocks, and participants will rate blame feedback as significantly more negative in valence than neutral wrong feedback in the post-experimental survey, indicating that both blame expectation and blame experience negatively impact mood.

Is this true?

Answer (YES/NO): YES